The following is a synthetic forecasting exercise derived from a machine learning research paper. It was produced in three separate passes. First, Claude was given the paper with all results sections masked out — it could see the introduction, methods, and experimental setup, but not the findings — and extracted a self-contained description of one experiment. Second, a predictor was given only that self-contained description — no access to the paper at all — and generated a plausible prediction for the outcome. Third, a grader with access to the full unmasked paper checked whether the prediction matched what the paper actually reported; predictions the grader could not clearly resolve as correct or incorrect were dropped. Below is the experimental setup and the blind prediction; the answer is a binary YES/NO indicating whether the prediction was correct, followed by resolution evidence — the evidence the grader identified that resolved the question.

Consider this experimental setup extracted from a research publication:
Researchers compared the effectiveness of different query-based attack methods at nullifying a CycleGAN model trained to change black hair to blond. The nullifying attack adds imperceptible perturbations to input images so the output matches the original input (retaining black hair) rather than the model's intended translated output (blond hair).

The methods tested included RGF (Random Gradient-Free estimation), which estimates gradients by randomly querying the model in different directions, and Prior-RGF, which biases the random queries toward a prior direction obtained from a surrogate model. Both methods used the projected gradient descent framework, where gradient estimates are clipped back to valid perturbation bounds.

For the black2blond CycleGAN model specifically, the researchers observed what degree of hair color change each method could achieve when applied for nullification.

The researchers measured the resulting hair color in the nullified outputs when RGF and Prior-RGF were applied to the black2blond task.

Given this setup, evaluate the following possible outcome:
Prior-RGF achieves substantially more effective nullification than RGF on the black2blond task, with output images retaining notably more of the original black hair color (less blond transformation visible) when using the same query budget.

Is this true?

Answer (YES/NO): NO